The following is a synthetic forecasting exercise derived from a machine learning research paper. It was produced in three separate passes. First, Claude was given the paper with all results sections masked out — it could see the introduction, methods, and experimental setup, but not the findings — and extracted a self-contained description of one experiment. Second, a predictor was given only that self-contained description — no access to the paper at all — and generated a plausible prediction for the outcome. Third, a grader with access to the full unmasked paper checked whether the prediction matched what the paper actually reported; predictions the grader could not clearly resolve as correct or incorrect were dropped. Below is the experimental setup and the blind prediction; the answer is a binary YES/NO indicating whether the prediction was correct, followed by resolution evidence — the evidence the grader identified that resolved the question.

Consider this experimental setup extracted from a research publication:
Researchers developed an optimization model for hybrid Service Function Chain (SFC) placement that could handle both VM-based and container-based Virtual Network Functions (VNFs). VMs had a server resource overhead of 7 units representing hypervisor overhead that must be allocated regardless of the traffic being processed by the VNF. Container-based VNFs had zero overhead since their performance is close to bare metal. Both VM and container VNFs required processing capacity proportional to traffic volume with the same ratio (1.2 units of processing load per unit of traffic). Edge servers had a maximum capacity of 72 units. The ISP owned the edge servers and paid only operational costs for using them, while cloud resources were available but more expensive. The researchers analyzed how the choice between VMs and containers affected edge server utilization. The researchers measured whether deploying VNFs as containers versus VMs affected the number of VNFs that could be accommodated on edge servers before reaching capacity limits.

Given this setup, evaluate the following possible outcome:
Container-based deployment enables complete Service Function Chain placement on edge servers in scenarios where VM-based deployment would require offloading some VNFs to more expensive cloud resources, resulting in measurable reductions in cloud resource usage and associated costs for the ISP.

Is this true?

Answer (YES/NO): NO